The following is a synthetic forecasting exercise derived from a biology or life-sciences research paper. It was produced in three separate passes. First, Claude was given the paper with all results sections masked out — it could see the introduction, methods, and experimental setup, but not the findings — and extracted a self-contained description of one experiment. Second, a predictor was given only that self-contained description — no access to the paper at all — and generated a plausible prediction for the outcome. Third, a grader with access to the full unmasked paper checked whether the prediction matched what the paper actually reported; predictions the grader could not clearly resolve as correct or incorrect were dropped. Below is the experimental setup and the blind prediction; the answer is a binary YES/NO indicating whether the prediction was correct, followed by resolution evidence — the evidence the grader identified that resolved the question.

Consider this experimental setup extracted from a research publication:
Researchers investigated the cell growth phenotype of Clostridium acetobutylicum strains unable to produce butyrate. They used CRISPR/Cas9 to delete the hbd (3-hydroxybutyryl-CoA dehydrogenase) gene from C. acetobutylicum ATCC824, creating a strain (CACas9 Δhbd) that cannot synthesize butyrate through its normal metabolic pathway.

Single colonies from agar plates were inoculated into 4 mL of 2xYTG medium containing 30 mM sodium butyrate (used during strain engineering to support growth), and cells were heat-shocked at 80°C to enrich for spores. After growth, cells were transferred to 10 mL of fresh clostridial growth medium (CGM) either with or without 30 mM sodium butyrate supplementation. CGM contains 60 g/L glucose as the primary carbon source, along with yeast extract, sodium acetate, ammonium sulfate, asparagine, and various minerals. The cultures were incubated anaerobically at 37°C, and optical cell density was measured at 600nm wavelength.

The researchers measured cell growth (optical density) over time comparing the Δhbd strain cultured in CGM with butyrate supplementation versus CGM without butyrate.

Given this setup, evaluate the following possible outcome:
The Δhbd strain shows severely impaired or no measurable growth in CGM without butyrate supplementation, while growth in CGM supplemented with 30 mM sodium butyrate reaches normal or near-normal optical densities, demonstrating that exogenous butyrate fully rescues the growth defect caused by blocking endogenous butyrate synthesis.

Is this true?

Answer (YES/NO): YES